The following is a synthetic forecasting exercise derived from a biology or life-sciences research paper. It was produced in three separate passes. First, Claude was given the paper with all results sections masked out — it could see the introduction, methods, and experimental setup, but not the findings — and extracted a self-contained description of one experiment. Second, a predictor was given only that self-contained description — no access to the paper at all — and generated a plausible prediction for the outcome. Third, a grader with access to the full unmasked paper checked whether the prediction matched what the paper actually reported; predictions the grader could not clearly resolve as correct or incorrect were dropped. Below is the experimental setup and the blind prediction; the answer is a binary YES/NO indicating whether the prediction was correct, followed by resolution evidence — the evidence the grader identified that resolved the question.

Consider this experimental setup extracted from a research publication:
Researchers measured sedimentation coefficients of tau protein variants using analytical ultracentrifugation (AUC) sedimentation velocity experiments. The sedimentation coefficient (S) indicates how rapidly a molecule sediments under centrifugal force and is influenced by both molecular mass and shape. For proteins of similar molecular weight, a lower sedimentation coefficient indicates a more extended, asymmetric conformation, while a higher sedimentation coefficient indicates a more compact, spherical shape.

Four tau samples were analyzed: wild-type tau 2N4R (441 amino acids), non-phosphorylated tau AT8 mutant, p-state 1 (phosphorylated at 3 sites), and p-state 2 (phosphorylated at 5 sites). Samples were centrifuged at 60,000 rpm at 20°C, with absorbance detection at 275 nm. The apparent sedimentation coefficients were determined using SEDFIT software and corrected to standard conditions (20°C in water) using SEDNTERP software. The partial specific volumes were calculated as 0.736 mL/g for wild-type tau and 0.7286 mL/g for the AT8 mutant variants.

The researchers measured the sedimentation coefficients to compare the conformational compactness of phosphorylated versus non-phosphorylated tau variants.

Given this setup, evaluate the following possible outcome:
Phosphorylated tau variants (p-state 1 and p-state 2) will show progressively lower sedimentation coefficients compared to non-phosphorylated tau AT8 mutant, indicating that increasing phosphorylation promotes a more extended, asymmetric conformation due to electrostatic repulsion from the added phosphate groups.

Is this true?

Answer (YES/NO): NO